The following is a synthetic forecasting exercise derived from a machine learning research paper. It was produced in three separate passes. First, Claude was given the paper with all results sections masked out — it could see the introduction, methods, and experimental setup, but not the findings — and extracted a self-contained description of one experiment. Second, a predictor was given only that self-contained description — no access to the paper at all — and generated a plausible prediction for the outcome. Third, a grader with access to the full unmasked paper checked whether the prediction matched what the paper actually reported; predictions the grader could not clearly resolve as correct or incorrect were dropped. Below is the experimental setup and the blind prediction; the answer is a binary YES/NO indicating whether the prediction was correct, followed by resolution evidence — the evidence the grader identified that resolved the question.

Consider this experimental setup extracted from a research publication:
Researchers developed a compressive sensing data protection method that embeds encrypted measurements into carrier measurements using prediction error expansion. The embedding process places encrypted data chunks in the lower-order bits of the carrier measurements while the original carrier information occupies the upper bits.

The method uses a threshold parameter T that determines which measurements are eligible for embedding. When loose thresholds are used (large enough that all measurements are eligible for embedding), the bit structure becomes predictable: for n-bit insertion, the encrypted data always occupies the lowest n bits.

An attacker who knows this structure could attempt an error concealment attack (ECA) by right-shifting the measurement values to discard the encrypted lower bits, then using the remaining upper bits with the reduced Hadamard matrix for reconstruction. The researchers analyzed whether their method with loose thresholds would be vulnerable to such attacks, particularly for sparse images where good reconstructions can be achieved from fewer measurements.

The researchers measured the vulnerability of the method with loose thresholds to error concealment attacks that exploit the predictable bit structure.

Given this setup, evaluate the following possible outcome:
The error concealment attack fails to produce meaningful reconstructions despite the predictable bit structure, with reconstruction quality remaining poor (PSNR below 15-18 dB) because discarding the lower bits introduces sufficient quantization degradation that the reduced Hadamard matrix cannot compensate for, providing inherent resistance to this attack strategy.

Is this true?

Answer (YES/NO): NO